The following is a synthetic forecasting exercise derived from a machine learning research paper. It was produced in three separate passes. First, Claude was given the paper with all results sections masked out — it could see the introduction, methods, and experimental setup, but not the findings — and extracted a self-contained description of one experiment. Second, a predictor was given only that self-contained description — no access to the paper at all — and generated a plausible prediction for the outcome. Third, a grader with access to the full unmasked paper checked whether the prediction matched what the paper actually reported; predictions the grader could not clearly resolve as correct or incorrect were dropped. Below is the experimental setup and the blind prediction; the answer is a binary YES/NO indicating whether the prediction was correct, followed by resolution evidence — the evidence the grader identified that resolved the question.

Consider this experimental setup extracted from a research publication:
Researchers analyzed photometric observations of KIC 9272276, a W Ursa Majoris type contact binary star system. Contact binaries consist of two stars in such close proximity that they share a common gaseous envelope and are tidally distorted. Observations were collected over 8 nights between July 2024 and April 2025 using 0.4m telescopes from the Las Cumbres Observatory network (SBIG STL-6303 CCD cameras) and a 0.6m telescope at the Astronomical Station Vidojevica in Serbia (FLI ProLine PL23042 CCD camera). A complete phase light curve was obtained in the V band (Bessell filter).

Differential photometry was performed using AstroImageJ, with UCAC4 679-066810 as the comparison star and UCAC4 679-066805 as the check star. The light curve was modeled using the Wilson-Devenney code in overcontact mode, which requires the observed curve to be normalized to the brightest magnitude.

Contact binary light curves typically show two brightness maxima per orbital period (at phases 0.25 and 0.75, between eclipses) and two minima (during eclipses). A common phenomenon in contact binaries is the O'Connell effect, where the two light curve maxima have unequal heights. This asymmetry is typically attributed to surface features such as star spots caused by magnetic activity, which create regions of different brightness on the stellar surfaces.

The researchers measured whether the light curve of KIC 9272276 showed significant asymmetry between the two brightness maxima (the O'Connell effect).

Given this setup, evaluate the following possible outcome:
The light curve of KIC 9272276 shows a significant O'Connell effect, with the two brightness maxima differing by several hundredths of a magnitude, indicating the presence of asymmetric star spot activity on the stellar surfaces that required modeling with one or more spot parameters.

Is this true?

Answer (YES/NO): NO